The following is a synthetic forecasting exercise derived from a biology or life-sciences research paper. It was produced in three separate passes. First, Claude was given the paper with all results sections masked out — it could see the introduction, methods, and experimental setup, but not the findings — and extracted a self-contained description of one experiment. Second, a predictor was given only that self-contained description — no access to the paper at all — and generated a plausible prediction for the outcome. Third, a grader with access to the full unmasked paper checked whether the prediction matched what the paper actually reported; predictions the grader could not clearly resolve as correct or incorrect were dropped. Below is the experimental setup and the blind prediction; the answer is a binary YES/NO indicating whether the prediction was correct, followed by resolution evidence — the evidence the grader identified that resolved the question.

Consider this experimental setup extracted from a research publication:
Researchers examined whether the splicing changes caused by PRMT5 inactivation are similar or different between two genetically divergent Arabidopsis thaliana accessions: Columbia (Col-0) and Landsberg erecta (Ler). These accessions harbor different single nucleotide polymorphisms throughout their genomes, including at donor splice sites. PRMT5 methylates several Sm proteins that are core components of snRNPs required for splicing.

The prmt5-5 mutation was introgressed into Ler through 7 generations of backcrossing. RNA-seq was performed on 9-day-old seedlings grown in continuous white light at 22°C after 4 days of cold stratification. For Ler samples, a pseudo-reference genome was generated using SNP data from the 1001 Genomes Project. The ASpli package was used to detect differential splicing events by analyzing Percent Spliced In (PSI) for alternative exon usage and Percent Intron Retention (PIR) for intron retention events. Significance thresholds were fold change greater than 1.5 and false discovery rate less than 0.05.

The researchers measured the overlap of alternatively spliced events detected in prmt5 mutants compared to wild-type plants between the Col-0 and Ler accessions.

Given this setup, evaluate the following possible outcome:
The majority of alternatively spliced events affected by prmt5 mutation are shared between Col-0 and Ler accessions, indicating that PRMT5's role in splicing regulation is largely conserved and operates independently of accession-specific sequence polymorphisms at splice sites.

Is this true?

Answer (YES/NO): NO